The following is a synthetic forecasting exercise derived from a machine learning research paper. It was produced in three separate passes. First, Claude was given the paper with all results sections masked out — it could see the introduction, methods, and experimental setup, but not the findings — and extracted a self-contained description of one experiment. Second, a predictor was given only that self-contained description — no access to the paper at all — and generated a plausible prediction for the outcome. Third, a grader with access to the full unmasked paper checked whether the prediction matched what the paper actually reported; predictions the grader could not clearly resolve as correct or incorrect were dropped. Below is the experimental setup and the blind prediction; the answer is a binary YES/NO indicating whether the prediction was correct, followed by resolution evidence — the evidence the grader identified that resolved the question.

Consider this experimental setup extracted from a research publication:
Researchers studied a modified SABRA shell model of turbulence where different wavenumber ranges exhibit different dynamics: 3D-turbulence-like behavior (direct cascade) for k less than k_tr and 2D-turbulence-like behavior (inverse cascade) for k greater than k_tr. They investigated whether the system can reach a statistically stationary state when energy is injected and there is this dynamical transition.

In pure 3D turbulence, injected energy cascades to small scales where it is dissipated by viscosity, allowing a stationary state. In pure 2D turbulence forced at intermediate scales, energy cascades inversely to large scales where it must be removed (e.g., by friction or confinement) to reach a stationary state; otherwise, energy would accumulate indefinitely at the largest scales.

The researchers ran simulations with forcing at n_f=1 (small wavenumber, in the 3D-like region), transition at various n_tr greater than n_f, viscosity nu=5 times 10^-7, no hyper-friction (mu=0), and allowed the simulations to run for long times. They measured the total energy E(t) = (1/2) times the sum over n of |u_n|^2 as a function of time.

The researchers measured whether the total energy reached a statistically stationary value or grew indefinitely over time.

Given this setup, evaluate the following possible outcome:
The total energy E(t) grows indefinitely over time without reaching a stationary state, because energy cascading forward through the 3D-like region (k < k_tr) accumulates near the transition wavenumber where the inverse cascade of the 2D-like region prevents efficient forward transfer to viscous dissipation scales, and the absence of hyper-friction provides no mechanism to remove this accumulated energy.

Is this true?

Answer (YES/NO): NO